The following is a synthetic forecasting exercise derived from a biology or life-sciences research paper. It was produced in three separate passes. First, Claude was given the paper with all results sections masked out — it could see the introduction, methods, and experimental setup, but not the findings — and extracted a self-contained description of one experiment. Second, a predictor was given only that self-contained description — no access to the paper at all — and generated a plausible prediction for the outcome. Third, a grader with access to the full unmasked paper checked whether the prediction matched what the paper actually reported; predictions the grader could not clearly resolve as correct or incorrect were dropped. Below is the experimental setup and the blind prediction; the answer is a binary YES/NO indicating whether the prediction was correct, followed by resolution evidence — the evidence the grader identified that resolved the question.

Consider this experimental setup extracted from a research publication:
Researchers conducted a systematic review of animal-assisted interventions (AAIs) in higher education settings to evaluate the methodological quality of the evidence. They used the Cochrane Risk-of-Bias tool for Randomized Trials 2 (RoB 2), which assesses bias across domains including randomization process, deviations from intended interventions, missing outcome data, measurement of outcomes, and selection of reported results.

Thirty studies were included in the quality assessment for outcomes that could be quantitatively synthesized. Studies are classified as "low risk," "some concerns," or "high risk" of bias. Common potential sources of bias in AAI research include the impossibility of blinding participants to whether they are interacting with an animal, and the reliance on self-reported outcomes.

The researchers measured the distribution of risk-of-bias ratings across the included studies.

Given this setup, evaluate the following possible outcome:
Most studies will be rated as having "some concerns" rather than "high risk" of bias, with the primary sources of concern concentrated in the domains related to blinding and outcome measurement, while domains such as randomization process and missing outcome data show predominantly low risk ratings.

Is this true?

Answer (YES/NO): NO